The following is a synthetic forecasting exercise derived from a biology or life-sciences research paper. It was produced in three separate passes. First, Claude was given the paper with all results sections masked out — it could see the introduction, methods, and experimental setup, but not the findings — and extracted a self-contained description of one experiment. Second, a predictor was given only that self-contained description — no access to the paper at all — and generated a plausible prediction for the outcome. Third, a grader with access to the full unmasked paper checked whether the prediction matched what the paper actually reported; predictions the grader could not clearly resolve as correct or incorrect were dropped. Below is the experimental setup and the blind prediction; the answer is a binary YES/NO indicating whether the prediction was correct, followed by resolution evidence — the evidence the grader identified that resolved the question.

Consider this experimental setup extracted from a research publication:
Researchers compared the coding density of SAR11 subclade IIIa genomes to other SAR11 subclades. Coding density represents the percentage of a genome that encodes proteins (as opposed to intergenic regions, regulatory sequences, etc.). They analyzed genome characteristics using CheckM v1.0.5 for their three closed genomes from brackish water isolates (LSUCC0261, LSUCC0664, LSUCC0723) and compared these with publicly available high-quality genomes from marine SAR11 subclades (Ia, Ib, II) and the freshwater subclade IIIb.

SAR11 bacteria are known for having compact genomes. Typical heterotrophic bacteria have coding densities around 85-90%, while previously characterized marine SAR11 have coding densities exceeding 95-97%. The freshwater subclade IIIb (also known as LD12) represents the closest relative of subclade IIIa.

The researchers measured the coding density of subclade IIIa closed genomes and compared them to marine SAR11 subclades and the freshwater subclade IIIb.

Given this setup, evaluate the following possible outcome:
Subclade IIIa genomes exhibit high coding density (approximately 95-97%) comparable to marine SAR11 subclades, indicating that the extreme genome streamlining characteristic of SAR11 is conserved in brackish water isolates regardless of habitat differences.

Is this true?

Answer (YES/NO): YES